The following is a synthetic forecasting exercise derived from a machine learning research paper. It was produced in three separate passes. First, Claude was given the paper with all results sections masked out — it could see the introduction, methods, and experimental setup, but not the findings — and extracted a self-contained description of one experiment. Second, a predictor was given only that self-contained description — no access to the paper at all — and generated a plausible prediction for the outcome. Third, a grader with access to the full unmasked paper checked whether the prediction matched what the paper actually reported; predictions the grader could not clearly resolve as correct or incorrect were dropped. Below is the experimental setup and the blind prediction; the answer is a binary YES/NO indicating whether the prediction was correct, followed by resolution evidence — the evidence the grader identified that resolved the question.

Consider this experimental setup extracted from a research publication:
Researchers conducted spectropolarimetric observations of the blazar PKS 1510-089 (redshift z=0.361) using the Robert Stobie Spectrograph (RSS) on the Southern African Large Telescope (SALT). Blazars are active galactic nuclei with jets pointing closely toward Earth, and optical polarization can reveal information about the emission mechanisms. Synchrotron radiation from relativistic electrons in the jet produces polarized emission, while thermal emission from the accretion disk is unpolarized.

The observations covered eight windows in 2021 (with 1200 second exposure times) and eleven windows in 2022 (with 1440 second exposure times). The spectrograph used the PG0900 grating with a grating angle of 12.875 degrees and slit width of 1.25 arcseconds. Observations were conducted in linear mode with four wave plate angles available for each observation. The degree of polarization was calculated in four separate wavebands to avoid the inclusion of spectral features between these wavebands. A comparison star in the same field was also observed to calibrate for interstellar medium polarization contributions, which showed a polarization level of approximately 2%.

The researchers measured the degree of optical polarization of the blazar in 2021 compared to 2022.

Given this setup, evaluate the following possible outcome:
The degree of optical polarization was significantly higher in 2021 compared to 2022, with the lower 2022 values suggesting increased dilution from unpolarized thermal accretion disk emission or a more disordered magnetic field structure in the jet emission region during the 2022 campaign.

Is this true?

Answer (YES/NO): YES